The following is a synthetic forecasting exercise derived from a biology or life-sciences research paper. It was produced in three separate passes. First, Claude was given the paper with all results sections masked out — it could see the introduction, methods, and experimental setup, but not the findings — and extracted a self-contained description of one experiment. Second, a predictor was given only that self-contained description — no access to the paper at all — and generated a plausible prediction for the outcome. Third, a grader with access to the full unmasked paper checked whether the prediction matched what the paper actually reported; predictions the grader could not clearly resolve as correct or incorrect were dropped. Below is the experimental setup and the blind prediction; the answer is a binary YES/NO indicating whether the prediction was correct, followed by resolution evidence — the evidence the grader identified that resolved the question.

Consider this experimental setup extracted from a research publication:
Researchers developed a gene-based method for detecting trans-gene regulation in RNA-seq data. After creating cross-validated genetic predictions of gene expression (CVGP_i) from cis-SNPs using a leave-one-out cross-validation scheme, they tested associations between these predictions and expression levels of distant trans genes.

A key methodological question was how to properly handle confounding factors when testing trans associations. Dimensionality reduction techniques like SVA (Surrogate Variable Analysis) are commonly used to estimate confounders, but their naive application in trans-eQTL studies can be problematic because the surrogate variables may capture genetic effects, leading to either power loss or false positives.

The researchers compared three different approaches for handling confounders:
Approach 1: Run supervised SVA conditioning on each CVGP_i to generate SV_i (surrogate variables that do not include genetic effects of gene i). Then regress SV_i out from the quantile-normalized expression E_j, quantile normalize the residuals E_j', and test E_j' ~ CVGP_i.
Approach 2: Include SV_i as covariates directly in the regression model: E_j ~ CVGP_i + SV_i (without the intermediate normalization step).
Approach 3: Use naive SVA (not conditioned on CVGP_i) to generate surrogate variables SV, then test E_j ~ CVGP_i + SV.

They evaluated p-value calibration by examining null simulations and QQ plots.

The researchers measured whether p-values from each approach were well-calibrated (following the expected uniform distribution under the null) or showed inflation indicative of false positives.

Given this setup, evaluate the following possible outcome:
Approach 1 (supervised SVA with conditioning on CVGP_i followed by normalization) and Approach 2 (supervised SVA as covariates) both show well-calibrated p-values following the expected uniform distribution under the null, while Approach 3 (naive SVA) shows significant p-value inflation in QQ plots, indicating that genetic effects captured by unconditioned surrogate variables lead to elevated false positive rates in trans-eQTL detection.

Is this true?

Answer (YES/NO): NO